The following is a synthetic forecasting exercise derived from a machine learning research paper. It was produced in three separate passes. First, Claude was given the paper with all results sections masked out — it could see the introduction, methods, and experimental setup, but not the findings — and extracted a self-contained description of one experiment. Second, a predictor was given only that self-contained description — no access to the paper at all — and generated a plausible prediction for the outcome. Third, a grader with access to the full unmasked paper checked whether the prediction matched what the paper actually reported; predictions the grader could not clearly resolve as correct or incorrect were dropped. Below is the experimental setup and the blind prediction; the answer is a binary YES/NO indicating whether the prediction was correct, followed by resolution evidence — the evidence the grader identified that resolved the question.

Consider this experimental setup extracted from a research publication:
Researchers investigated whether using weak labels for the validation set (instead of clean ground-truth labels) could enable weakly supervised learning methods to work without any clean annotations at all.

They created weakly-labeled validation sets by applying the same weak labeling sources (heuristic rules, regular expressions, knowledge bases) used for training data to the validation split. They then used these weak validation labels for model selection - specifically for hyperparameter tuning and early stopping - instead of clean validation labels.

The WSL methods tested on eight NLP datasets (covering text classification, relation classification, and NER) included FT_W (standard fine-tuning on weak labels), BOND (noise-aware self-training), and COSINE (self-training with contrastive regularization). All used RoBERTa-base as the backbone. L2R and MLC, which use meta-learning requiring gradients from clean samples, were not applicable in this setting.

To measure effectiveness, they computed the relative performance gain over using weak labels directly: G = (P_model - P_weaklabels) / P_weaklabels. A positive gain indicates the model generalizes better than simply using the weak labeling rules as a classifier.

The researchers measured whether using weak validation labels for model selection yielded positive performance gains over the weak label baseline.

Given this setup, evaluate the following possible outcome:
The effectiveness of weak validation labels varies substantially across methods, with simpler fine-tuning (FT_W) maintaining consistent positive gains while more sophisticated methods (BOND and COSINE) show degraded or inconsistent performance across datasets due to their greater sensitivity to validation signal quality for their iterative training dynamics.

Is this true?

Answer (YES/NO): NO